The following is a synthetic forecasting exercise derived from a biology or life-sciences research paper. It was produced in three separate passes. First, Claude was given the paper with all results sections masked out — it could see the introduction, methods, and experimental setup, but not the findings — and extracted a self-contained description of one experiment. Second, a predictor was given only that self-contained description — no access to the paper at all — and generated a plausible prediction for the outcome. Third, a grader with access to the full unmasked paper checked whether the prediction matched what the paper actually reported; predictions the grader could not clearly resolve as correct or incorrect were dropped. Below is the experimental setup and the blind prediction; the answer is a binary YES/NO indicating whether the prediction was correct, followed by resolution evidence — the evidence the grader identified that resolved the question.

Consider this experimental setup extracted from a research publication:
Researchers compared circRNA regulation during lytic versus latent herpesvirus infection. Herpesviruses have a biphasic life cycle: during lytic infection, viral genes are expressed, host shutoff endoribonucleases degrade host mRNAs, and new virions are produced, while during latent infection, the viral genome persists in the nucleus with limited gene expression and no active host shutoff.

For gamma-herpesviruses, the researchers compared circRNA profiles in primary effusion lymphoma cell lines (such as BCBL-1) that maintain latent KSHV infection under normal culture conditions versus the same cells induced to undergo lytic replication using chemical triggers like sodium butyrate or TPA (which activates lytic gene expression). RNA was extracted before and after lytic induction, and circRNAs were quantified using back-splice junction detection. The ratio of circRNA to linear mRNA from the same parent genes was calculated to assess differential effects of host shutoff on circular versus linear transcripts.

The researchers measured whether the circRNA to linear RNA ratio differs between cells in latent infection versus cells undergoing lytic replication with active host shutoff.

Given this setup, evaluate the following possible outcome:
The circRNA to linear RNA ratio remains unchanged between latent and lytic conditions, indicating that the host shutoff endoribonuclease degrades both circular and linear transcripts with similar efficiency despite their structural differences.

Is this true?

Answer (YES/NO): NO